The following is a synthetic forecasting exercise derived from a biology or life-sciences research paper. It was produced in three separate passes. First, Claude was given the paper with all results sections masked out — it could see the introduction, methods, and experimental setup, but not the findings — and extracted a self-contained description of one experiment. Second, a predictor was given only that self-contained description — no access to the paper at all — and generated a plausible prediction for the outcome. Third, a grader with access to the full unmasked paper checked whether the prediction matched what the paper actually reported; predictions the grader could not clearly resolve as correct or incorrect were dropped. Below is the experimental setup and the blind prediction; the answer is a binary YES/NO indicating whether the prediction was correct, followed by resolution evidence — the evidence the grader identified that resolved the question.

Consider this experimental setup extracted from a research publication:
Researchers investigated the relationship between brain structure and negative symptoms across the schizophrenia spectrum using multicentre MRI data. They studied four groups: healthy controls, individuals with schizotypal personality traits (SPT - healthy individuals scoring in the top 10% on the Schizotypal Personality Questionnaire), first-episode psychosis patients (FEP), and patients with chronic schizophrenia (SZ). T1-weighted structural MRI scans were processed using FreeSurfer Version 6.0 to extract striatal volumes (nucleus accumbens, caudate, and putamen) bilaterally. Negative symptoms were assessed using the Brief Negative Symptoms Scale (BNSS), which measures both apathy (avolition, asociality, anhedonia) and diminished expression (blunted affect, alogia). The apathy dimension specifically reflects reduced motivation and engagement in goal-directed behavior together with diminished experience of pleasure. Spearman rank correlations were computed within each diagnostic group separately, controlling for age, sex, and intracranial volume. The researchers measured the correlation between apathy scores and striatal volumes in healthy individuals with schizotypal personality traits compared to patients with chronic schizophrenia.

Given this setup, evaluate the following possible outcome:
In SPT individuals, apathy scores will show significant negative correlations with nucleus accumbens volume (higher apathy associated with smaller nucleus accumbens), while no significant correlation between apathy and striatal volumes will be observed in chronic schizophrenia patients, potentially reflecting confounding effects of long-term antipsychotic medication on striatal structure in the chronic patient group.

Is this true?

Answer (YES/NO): YES